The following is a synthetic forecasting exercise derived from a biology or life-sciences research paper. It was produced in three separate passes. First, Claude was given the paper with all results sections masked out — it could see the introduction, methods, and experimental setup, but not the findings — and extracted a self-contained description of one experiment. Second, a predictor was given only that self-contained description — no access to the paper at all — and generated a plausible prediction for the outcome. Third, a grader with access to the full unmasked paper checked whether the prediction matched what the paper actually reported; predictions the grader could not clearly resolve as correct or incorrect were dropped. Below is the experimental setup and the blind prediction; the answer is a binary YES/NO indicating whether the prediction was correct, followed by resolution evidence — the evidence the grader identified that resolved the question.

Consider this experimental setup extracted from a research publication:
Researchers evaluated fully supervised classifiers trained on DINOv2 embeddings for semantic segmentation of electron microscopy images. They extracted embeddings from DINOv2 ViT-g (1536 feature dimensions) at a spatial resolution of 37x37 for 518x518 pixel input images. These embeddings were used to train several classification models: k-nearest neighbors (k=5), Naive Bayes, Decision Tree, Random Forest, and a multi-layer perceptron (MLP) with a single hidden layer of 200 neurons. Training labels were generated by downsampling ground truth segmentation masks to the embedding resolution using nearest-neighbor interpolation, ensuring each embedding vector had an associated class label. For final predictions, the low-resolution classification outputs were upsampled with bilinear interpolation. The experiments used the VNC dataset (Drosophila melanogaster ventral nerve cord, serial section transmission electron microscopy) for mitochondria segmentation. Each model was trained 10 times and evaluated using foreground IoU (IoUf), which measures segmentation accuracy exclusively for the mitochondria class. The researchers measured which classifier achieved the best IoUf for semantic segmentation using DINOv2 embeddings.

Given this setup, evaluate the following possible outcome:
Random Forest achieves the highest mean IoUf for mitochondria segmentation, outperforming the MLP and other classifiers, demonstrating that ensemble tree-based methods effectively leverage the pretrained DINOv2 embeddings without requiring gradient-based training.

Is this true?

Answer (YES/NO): NO